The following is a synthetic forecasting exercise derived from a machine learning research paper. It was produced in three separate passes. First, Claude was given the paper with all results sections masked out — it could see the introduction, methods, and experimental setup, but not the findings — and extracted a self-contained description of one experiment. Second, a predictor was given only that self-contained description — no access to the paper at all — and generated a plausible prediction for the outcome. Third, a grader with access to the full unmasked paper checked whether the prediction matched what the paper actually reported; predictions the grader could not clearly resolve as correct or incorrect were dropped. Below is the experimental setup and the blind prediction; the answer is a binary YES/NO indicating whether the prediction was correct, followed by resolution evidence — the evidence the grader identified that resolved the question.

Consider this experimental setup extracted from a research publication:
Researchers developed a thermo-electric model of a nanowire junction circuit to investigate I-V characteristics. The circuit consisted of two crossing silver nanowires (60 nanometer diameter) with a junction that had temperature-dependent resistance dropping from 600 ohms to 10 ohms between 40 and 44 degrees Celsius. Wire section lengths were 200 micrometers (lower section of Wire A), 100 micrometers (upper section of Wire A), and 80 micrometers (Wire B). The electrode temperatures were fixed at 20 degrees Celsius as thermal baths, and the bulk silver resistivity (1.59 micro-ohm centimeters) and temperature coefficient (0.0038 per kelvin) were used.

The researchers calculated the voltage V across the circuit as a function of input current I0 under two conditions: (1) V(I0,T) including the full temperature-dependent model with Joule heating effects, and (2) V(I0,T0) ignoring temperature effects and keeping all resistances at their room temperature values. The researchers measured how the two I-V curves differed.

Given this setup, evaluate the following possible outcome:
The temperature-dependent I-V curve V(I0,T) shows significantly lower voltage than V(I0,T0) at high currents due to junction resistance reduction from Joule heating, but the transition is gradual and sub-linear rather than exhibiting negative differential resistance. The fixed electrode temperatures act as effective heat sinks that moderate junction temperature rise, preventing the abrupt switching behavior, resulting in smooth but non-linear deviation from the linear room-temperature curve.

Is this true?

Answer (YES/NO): NO